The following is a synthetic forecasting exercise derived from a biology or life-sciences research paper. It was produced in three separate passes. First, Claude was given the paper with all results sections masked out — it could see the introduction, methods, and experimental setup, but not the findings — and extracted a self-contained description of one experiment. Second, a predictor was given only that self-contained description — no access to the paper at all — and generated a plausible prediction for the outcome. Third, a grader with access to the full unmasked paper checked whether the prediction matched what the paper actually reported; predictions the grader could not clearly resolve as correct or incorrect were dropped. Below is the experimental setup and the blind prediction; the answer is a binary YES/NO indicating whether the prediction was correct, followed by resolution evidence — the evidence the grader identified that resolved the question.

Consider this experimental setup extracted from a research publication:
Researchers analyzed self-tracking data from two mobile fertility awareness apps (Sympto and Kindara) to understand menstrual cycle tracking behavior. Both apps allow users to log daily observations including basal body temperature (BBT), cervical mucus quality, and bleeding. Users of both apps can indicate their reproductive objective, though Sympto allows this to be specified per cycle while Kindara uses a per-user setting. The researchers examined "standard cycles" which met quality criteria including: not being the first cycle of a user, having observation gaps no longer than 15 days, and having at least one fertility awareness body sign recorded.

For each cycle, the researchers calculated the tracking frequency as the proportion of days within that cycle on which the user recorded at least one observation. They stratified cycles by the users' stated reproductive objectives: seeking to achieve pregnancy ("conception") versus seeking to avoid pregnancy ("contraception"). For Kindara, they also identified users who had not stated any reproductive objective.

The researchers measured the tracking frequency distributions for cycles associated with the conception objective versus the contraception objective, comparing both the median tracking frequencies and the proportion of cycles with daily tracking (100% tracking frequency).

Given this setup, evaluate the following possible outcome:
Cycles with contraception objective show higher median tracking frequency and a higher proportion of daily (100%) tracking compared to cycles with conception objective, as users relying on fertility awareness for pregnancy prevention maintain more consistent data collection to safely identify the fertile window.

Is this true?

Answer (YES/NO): NO